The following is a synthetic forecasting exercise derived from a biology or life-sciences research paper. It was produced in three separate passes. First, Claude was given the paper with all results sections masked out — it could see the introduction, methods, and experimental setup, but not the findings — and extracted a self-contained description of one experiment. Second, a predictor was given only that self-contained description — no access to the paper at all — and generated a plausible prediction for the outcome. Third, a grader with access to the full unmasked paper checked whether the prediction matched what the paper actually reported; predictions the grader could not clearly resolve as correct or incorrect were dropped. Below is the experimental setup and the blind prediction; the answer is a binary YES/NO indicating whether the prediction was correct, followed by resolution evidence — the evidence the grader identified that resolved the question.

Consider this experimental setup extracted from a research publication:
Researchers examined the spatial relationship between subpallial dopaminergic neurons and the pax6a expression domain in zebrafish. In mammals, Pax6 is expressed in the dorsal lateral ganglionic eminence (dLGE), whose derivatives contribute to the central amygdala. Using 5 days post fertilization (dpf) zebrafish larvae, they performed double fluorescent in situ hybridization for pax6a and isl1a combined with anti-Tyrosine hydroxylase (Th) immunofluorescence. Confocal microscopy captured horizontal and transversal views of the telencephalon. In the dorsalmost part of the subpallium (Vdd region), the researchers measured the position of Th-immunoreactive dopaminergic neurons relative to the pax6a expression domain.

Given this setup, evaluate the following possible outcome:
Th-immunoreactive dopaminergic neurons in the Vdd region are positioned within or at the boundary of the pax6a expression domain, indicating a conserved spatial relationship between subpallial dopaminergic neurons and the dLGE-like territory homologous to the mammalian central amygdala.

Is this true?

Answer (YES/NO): NO